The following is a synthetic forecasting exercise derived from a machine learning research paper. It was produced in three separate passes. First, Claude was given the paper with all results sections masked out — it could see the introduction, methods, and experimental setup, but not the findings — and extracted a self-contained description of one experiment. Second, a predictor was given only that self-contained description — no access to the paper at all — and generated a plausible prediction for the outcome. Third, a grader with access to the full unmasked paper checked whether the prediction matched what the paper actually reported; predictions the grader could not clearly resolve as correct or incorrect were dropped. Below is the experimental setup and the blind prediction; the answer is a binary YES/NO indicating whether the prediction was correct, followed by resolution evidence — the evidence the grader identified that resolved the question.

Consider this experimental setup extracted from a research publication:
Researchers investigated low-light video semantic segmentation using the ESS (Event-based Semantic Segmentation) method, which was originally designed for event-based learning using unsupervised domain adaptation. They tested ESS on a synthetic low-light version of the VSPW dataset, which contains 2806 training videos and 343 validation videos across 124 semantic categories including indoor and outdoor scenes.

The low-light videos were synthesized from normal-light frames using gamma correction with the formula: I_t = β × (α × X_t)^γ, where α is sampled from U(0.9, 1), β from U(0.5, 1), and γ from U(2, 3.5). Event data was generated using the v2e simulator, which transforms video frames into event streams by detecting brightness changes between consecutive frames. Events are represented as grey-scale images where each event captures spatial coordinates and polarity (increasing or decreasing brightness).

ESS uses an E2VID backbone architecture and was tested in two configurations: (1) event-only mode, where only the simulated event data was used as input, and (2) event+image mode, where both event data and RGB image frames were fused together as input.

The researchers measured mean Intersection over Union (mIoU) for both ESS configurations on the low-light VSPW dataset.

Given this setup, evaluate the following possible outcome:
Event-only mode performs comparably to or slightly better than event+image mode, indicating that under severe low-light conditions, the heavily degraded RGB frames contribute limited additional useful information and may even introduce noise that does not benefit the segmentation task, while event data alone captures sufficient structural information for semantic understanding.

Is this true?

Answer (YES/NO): YES